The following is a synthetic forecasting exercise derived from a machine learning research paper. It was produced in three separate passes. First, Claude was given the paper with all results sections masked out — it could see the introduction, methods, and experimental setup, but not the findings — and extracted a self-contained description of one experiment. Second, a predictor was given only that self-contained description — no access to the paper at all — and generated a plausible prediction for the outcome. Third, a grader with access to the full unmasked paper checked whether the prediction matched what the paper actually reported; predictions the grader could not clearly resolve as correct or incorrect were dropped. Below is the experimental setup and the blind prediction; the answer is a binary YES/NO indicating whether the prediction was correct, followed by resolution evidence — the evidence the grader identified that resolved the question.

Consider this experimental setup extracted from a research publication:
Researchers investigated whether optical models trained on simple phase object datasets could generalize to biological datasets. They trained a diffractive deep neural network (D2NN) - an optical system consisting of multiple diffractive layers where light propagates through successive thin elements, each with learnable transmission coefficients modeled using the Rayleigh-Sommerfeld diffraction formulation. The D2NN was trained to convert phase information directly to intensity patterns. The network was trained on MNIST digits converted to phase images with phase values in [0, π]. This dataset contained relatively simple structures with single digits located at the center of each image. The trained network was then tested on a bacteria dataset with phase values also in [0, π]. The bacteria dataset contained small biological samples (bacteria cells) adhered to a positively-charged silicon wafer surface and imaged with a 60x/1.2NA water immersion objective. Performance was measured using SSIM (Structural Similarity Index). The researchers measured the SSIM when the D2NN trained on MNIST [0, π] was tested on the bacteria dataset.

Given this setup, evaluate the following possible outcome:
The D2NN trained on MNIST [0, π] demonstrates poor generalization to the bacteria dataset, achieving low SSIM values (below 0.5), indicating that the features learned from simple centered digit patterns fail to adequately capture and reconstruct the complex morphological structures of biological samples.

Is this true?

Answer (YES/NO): NO